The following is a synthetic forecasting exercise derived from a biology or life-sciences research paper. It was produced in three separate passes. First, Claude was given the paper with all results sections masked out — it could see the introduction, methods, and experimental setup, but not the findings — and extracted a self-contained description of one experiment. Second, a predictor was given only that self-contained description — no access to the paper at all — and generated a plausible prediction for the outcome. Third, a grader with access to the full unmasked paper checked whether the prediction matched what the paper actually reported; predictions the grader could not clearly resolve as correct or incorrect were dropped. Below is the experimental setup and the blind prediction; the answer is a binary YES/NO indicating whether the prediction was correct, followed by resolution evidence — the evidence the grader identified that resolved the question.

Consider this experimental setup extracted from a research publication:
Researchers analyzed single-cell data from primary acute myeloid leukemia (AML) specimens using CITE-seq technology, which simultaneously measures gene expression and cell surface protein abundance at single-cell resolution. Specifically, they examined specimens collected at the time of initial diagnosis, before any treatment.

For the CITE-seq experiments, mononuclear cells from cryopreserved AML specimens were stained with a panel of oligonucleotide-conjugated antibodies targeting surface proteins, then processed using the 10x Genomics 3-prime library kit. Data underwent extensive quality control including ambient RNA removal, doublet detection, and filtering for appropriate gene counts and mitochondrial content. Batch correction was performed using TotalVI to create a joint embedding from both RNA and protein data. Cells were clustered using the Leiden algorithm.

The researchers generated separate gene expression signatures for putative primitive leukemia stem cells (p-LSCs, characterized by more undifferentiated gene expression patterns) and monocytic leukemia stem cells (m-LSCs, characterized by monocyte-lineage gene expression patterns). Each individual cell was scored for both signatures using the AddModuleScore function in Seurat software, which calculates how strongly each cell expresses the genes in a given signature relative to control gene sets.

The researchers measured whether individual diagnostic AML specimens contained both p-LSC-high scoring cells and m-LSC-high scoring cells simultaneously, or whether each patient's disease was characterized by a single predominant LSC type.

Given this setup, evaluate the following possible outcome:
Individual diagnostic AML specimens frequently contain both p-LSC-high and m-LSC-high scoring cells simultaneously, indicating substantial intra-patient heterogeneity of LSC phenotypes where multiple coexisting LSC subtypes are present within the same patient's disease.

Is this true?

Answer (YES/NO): NO